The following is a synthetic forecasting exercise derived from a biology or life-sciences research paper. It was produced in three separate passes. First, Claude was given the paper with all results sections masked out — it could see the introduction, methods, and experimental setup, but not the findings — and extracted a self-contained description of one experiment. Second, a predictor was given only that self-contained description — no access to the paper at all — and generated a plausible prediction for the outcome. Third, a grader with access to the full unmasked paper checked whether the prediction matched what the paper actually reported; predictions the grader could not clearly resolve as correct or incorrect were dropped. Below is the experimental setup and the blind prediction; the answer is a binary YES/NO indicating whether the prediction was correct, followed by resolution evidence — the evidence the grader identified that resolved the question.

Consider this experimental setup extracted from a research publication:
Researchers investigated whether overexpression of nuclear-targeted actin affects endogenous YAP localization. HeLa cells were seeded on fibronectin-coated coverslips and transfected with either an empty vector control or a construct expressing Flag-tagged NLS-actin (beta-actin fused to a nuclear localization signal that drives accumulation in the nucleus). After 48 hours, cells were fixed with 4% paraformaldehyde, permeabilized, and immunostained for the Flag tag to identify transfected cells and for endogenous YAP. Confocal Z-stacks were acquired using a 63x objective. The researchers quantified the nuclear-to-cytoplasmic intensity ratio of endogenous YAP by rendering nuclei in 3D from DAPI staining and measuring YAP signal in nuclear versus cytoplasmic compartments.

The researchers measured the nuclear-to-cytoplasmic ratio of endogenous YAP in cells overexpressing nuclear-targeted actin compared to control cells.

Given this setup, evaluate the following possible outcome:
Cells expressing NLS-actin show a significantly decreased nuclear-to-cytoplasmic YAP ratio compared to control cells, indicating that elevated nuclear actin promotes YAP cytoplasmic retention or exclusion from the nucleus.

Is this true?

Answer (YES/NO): NO